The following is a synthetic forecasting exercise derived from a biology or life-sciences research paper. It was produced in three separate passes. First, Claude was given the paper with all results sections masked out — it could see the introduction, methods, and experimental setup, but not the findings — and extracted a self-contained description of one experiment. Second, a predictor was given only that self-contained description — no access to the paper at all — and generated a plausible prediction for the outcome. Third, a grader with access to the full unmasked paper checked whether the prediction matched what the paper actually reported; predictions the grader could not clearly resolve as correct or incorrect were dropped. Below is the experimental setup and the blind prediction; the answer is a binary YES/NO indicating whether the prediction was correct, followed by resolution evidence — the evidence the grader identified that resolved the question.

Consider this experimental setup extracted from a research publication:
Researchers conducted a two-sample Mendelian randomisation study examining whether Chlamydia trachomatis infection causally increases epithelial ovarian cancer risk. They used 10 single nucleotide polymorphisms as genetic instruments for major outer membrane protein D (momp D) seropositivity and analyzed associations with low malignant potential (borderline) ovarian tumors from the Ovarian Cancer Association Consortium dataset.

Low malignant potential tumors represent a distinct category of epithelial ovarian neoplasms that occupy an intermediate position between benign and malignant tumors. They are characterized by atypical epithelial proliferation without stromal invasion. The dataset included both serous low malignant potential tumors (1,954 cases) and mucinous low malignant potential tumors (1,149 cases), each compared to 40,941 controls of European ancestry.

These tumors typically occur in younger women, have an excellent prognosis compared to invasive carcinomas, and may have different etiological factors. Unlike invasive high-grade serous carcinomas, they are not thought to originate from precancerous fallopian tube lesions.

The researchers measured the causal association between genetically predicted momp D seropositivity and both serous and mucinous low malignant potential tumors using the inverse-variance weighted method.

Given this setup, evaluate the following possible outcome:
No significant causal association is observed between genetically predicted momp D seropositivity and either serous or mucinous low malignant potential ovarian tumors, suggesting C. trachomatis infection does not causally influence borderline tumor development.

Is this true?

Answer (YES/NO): YES